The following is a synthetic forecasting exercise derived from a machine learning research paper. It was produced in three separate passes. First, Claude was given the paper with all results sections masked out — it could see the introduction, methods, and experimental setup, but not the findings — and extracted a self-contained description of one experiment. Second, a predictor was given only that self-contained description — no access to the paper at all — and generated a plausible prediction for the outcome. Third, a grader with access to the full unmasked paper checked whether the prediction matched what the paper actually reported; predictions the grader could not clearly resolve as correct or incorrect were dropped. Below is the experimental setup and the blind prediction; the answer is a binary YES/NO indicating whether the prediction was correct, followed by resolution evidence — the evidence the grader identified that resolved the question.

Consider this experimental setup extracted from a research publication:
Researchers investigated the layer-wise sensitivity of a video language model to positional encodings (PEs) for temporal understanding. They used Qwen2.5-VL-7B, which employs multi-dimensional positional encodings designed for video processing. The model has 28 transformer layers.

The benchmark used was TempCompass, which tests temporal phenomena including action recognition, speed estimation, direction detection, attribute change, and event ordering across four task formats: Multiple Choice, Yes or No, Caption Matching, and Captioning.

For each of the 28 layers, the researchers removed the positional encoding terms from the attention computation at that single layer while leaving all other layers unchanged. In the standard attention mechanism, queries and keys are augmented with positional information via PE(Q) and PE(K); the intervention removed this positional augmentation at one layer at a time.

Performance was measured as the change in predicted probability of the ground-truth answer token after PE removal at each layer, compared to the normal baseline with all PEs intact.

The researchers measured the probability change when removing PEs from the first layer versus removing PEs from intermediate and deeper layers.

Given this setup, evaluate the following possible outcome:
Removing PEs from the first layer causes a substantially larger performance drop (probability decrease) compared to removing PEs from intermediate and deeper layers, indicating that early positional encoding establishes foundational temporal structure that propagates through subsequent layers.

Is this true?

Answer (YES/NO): YES